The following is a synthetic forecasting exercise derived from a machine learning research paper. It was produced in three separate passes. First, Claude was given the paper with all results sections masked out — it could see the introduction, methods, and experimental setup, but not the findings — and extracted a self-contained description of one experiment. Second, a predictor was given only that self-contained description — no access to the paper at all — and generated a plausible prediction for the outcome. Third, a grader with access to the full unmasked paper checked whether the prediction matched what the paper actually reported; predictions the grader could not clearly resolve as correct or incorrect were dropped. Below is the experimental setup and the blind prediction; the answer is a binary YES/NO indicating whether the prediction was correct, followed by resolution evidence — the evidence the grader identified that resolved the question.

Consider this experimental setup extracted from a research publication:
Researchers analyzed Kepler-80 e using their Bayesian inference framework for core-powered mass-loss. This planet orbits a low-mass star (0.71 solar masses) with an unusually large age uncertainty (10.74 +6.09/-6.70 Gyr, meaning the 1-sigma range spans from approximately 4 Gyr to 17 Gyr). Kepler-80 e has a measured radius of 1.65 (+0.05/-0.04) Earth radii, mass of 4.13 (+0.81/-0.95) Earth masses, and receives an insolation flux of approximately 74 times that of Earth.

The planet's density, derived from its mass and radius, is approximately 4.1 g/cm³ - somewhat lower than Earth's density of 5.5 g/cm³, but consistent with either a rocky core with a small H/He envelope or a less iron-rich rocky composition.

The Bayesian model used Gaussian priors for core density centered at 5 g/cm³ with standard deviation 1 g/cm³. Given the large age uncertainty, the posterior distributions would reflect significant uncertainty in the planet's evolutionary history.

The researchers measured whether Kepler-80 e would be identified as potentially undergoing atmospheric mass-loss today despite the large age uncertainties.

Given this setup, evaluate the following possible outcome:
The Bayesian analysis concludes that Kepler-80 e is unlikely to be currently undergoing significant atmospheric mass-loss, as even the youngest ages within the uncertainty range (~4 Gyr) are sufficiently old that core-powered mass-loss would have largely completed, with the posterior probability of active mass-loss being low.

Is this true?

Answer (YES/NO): NO